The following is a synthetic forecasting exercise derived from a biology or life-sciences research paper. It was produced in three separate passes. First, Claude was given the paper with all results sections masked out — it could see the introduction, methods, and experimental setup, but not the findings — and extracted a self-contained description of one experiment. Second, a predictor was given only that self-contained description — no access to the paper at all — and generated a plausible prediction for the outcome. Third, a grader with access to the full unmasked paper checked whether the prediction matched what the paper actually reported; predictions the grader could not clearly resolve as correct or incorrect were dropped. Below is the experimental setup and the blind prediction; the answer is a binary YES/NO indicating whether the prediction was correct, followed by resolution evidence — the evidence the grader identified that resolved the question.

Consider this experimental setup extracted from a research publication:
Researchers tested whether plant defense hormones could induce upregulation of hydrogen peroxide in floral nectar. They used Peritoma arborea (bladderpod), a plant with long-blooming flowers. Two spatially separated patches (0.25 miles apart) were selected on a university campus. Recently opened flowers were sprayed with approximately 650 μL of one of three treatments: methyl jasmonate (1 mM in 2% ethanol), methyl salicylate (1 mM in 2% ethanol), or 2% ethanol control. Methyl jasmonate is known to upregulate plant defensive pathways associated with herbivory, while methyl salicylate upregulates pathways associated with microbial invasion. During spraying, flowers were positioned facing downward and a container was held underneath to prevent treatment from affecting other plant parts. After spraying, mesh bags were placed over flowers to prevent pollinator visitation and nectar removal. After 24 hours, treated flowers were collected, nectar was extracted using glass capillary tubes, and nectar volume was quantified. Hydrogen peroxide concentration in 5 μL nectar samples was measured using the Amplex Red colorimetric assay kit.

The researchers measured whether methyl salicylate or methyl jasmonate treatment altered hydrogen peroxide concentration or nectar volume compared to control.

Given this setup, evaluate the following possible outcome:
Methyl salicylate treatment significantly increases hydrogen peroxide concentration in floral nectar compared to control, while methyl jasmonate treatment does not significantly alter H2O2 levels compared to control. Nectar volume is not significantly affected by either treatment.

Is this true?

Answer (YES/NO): NO